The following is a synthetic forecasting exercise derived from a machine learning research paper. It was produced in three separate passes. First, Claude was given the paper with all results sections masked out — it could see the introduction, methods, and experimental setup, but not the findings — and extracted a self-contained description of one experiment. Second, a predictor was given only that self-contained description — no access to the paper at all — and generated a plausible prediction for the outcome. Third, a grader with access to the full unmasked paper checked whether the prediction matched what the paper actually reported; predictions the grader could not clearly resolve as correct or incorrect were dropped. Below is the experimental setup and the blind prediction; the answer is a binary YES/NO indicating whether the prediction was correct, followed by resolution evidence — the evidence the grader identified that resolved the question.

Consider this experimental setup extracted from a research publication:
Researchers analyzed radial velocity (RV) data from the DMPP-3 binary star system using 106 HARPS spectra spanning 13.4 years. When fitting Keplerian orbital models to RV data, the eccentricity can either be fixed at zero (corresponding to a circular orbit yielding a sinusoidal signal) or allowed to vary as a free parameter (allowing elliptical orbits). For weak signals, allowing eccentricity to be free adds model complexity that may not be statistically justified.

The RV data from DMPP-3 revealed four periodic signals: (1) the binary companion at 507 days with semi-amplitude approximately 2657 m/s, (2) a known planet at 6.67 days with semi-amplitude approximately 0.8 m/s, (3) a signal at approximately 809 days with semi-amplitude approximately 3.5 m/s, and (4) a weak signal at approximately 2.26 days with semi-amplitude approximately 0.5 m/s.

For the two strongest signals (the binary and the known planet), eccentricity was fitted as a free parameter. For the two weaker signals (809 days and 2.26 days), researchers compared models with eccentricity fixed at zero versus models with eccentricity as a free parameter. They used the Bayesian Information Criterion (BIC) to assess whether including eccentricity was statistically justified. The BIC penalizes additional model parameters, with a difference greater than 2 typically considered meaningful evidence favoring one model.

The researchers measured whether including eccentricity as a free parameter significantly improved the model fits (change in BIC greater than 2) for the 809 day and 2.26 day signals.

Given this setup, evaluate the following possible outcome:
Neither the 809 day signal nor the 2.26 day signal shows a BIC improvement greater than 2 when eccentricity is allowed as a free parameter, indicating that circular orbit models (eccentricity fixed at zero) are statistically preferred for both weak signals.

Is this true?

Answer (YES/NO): YES